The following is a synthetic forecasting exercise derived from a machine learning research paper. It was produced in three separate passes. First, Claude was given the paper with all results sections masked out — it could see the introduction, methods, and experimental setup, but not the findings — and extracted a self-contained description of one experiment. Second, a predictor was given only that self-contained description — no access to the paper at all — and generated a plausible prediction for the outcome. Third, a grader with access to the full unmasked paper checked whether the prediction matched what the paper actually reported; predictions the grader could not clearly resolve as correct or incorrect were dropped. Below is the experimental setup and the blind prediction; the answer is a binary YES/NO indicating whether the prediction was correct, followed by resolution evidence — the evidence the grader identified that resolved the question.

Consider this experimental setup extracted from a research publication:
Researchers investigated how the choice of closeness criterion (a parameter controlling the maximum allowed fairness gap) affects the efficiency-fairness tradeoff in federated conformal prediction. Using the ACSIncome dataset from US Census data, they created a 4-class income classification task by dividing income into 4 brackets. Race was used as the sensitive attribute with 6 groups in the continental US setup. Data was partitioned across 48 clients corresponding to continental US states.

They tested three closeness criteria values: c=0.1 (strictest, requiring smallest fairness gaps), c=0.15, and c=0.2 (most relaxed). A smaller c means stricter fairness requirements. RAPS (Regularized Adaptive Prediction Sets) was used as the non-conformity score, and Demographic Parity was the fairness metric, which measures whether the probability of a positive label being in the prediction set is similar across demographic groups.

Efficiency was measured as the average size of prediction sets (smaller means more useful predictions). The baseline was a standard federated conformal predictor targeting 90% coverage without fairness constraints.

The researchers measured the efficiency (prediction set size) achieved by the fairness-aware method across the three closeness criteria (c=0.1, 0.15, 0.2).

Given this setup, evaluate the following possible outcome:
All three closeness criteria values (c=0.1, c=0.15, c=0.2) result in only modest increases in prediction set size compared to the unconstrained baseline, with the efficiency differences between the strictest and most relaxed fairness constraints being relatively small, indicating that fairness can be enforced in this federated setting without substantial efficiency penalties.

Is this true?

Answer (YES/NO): NO